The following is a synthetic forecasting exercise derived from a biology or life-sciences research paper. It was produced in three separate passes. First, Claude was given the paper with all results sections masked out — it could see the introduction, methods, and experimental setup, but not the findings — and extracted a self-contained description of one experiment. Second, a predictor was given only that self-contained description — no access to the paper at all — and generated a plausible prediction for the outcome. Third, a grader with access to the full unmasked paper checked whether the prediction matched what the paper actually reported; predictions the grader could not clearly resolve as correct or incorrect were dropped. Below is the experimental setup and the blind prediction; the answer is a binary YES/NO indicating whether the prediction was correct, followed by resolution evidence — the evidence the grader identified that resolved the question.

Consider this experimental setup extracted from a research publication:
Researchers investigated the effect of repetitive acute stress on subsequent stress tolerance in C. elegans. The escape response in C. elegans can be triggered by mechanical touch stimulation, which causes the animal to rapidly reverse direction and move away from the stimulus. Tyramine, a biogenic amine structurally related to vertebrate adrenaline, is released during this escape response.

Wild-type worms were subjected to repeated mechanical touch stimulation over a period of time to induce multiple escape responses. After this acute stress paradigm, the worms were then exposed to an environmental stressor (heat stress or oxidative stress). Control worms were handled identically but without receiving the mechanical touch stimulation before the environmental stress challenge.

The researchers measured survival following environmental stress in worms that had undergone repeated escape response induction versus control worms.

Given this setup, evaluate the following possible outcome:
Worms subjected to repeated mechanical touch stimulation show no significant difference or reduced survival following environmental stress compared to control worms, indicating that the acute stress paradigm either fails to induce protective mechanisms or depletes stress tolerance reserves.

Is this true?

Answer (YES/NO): YES